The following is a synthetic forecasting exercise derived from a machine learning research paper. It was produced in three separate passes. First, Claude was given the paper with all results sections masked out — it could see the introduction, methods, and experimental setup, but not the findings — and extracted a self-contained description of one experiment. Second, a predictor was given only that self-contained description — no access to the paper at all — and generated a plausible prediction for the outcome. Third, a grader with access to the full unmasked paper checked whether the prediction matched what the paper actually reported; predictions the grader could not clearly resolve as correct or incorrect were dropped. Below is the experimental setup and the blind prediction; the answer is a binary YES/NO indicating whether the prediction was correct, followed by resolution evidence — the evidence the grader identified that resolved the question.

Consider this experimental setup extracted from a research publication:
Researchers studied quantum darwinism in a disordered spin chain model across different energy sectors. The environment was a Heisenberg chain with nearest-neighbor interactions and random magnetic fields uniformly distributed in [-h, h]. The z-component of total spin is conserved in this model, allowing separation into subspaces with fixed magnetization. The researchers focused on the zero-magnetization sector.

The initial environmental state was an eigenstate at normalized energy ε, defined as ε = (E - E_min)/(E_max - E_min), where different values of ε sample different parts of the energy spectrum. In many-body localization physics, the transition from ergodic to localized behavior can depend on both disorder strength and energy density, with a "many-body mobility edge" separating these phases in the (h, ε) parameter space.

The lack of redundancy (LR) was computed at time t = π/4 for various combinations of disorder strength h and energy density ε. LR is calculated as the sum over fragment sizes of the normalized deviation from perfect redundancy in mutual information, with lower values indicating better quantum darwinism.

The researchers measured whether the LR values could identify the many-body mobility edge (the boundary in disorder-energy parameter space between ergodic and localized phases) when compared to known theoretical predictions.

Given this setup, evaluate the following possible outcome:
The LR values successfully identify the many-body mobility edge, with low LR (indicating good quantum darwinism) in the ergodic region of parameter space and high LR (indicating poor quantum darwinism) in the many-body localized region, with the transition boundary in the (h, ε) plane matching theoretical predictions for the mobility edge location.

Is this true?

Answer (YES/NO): NO